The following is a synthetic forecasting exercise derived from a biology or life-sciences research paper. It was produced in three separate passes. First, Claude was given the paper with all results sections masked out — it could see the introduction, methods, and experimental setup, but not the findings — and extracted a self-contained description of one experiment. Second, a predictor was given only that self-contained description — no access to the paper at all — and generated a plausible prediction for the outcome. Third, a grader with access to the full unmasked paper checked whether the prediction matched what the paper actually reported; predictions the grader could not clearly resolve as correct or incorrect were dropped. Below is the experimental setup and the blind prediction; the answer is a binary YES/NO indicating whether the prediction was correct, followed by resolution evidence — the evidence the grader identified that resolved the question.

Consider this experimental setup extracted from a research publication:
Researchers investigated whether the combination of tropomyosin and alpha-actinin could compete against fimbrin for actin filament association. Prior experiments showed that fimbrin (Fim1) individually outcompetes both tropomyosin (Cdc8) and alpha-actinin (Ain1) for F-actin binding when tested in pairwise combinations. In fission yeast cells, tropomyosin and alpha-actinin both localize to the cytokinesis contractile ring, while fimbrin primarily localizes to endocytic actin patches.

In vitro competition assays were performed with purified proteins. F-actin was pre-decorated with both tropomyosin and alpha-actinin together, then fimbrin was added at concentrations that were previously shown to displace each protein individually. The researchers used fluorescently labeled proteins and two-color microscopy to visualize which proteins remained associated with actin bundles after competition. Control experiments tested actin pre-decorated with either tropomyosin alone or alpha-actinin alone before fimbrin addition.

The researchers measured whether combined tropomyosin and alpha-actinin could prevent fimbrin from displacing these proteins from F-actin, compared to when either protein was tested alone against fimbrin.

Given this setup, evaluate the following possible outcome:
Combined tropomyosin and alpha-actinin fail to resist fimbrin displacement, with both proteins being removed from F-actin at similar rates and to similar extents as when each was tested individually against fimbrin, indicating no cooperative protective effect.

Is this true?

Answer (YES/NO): NO